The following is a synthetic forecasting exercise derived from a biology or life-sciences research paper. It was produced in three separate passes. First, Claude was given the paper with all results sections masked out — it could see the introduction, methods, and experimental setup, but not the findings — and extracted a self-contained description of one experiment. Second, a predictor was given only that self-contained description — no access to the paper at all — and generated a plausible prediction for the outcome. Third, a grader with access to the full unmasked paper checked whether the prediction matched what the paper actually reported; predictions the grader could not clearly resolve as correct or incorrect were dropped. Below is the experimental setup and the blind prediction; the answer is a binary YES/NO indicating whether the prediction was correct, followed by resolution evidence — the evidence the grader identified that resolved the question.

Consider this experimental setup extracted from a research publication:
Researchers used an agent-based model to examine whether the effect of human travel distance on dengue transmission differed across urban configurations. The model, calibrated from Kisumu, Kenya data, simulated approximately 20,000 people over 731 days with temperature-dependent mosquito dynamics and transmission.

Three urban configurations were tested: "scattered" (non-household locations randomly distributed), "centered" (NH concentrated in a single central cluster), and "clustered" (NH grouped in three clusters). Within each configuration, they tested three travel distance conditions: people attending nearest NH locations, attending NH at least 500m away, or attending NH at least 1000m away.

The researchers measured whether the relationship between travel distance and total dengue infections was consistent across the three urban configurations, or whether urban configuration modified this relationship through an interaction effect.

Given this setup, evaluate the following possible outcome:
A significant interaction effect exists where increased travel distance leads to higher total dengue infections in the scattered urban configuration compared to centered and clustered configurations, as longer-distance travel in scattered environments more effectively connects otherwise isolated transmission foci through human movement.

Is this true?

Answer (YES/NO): NO